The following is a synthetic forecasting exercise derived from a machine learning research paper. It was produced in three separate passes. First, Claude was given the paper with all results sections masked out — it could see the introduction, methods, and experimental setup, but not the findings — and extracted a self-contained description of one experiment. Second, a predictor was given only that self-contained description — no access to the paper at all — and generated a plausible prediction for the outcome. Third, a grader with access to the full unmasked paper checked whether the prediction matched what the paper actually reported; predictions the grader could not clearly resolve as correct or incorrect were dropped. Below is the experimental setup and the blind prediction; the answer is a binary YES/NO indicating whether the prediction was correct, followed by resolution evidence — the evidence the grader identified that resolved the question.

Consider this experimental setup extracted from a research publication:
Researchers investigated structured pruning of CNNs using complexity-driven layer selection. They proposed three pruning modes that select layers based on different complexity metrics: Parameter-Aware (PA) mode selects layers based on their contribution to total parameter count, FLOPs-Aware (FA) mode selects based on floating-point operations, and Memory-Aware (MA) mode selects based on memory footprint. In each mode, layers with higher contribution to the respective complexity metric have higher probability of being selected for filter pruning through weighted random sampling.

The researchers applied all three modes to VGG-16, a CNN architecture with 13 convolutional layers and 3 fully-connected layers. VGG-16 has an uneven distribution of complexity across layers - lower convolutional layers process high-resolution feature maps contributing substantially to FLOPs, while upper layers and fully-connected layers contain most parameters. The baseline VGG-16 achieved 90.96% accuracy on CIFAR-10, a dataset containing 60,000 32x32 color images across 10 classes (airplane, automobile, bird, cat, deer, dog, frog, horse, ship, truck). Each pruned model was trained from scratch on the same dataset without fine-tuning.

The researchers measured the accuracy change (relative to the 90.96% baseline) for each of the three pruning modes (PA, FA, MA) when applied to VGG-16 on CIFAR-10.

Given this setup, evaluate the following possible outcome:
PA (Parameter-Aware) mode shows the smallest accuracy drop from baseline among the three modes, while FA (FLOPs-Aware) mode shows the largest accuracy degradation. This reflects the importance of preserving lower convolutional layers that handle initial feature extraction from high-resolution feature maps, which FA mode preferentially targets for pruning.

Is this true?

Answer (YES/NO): NO